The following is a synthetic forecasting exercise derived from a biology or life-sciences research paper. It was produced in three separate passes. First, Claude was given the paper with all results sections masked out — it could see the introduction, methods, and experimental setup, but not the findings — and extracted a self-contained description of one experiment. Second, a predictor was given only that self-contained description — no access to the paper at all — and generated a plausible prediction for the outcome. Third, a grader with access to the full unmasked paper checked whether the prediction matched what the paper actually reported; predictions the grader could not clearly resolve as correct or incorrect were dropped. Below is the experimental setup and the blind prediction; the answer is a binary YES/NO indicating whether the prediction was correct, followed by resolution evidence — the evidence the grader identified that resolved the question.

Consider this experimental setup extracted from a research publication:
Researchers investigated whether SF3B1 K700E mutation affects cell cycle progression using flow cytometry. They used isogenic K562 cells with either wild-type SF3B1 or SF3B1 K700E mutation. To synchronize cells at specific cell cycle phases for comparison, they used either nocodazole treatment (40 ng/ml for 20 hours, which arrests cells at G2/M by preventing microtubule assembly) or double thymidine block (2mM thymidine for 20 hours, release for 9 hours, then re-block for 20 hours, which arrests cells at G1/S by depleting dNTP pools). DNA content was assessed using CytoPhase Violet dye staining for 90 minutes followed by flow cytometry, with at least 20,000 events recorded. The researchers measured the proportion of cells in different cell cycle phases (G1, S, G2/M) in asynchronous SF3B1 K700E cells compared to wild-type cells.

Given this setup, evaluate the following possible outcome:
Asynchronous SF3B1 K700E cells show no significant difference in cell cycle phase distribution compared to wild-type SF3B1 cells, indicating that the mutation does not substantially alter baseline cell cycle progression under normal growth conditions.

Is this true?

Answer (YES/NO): NO